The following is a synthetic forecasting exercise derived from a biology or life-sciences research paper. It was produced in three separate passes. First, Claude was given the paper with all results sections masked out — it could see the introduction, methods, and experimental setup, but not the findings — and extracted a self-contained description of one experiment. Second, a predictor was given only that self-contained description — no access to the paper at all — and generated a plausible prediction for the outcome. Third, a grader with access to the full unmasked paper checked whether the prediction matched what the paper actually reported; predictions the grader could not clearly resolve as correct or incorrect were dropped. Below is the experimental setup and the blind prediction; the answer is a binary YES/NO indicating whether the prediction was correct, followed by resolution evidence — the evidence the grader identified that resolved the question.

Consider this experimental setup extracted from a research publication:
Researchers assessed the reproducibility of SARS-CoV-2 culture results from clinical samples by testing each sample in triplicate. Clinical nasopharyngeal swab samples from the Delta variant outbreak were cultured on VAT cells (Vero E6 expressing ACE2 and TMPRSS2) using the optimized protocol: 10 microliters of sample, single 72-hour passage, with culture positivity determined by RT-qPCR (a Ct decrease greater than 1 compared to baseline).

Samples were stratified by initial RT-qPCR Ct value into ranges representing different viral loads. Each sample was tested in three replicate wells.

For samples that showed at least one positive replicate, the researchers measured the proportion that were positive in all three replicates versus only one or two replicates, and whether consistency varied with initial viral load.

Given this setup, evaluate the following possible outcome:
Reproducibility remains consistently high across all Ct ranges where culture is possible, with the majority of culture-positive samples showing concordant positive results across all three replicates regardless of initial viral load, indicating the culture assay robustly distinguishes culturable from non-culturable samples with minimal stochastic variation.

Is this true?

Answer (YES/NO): NO